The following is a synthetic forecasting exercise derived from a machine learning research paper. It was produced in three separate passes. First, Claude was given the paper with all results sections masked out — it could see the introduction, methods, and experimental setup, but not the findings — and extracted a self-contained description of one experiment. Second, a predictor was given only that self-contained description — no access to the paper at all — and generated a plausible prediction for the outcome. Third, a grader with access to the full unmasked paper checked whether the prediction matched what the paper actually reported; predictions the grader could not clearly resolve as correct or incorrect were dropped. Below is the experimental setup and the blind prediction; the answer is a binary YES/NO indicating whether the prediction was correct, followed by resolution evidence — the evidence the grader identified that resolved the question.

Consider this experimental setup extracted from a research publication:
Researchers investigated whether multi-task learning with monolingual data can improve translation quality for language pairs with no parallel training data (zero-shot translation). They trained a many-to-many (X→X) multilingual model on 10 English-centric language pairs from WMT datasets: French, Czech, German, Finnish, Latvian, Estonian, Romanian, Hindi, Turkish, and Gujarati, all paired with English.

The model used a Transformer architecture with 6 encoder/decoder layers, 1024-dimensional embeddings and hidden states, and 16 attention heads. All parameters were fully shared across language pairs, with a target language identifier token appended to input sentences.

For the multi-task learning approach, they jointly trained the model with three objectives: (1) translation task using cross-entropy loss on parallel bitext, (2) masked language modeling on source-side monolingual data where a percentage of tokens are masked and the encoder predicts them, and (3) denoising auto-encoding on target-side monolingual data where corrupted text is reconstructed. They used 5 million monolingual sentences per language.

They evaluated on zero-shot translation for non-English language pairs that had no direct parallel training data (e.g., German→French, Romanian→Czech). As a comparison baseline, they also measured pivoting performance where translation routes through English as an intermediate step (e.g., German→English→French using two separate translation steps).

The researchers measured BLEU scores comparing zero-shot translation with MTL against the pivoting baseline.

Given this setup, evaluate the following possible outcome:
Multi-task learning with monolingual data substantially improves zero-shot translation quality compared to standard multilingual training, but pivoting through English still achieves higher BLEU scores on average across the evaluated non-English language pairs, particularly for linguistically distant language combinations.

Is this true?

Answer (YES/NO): NO